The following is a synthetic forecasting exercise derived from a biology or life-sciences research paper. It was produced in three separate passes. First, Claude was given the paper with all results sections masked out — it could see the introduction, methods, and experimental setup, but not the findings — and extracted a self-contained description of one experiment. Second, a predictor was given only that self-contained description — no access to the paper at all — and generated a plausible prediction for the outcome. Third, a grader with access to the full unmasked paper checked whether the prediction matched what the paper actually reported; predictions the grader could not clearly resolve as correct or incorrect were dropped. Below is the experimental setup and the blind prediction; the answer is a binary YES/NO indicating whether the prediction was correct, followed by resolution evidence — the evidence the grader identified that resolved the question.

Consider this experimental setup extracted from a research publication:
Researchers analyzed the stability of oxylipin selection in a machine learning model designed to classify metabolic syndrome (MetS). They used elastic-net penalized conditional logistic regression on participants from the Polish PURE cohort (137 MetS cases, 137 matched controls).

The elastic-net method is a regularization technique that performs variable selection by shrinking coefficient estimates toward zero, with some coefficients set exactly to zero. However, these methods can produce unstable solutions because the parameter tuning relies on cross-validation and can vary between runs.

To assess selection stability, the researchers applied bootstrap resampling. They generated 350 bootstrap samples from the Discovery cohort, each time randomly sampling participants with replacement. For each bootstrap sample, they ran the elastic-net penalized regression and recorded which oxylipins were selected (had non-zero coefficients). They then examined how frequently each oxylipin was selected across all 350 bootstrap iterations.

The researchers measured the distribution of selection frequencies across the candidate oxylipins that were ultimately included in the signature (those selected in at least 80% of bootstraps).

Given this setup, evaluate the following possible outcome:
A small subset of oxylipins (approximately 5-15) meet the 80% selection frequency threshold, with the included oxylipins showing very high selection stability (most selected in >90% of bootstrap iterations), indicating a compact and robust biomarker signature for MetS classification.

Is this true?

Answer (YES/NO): NO